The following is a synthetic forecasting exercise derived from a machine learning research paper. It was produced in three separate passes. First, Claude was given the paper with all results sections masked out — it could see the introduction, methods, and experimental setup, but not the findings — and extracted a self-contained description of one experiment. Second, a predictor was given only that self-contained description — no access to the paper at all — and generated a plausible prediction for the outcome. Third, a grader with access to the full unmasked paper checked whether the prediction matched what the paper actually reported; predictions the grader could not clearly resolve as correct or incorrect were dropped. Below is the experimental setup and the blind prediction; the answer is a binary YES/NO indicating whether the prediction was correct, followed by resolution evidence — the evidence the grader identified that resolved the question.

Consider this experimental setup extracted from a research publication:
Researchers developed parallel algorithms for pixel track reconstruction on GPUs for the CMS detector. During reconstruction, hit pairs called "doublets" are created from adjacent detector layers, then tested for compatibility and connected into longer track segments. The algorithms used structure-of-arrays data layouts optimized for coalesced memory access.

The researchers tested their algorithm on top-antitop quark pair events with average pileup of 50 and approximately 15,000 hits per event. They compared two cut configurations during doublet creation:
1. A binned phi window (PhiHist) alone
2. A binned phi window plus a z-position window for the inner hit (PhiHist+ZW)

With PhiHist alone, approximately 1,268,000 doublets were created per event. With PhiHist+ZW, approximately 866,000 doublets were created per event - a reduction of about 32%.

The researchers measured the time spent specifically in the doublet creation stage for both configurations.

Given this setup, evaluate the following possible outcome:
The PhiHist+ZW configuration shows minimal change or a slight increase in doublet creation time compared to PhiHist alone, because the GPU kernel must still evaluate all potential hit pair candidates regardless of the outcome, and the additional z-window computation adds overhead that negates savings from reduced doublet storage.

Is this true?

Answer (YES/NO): NO